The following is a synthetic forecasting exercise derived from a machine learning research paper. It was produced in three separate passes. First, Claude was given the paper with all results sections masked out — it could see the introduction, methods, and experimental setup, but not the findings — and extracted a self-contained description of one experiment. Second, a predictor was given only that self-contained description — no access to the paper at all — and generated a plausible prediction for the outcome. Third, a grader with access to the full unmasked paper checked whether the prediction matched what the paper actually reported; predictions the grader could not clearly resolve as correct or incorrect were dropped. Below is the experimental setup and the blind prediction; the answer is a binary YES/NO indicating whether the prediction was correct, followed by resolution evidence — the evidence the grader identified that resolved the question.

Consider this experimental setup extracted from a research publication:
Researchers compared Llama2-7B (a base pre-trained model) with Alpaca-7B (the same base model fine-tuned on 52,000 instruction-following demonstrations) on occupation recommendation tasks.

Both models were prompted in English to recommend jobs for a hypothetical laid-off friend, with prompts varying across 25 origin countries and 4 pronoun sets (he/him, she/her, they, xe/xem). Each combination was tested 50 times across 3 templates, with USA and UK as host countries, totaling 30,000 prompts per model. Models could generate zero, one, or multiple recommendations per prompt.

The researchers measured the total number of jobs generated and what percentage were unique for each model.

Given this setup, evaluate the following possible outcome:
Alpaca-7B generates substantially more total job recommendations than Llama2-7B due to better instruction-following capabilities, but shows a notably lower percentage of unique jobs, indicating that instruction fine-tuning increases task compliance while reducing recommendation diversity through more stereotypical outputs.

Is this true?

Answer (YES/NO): YES